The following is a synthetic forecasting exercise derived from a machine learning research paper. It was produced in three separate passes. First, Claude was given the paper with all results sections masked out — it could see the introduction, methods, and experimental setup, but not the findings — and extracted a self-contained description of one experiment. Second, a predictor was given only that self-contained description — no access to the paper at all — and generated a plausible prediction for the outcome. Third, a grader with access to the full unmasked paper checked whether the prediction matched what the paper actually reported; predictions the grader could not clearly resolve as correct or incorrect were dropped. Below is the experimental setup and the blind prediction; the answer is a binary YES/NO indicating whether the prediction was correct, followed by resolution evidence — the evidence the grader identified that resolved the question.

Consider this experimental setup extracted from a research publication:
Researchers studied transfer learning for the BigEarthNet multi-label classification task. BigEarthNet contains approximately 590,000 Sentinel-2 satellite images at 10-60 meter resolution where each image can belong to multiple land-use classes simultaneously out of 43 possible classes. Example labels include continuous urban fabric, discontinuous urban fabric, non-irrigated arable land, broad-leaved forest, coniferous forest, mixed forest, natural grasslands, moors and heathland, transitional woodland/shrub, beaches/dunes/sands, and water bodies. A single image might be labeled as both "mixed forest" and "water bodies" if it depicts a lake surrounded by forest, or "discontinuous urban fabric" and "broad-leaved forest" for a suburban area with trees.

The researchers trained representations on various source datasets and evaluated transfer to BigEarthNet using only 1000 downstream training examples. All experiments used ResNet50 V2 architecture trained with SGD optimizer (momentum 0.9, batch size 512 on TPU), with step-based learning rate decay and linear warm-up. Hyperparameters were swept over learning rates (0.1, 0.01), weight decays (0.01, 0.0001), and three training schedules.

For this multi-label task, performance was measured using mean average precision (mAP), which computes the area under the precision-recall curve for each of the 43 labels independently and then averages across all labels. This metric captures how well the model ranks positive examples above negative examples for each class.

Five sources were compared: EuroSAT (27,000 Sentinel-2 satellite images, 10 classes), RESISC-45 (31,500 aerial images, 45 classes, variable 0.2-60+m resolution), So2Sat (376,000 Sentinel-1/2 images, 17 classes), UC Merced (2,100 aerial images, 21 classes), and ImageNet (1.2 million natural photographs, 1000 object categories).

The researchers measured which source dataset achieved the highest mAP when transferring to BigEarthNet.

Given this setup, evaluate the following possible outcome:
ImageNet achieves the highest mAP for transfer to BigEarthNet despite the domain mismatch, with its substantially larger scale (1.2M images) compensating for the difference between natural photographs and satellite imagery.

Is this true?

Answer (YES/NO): NO